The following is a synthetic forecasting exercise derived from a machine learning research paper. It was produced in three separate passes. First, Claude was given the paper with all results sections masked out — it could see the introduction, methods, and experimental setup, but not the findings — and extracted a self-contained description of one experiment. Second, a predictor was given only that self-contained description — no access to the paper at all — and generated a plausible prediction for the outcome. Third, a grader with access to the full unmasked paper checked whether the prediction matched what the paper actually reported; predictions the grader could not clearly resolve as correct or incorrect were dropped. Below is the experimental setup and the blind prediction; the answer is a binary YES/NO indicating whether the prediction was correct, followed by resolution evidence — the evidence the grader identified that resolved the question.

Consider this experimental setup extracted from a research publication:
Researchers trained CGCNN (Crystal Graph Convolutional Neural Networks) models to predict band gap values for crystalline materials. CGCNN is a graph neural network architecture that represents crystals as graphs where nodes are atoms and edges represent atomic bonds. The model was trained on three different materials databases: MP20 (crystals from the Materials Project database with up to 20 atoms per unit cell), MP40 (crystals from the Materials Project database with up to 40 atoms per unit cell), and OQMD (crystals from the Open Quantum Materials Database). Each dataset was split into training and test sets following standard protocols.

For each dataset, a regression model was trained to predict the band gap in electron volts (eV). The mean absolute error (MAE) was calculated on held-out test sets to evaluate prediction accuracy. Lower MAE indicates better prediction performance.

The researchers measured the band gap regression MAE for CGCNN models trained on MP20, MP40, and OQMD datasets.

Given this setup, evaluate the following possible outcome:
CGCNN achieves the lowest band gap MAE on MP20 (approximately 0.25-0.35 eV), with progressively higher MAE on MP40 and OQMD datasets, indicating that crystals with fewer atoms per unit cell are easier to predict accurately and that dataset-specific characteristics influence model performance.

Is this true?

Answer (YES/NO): NO